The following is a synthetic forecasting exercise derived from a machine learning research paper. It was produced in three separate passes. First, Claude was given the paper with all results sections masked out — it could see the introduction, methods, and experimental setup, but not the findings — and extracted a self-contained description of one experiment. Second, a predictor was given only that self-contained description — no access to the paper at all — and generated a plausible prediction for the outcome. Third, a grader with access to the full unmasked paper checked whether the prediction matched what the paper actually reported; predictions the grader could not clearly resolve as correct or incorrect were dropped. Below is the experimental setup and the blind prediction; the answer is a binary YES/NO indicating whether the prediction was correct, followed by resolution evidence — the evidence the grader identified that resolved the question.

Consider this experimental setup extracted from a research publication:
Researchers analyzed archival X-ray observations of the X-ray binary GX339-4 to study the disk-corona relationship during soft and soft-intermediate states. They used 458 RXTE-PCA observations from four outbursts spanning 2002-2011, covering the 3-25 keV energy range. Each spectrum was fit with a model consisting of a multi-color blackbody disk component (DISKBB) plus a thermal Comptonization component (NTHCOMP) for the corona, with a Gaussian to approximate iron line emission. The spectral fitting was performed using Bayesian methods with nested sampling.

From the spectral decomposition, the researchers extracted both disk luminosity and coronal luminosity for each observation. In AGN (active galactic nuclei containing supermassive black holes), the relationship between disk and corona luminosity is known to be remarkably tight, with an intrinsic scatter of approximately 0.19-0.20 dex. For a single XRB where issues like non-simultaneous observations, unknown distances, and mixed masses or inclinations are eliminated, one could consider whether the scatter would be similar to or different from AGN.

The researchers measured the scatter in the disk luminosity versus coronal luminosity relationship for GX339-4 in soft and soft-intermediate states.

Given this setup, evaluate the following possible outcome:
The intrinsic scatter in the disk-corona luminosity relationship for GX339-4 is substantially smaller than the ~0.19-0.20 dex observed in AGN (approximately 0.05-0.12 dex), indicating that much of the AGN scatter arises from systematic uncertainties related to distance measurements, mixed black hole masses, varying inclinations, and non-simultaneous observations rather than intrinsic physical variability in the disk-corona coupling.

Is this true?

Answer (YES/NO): NO